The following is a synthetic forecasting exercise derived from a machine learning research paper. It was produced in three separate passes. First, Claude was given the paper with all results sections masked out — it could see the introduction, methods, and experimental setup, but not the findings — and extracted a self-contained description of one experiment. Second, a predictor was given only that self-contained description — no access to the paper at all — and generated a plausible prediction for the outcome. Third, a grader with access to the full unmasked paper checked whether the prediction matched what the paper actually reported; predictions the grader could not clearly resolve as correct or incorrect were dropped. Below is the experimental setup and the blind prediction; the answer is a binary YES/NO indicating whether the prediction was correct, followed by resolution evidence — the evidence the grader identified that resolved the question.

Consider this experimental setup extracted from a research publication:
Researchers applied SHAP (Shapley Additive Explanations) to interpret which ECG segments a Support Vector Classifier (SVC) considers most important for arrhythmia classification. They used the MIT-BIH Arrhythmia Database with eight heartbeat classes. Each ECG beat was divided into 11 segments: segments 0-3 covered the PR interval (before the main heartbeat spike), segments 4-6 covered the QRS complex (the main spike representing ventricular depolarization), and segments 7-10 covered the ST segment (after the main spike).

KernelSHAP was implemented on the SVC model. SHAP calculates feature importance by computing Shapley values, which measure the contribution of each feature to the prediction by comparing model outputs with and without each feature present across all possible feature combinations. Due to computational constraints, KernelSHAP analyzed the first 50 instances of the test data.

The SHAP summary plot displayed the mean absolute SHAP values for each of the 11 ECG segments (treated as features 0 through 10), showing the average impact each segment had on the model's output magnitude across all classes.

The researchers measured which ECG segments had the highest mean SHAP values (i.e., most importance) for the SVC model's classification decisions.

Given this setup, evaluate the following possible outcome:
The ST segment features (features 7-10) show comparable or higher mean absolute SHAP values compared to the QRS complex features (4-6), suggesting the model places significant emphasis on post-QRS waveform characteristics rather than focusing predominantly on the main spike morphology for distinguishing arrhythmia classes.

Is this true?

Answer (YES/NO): NO